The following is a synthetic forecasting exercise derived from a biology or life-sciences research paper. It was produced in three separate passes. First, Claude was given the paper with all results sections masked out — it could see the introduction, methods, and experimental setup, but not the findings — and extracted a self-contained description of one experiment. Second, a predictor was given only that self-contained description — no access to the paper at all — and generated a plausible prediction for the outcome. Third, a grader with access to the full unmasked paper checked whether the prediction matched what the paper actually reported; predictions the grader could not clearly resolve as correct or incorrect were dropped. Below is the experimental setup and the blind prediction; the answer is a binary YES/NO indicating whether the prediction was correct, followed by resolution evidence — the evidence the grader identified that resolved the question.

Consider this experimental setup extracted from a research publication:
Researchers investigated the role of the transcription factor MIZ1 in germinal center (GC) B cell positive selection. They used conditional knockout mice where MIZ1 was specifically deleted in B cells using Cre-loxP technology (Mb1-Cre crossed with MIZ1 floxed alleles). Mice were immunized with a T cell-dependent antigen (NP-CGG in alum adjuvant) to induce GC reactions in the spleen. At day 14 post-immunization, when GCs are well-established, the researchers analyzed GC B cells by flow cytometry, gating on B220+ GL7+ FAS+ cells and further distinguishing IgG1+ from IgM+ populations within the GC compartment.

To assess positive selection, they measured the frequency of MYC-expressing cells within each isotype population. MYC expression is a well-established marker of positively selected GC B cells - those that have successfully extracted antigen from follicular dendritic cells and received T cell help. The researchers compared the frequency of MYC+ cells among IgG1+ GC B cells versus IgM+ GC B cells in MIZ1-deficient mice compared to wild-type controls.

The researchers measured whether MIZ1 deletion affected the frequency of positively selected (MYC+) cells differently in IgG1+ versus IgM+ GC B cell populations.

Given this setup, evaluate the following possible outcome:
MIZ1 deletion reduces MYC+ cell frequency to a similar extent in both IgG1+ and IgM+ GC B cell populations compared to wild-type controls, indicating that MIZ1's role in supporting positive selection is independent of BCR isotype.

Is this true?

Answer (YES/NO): NO